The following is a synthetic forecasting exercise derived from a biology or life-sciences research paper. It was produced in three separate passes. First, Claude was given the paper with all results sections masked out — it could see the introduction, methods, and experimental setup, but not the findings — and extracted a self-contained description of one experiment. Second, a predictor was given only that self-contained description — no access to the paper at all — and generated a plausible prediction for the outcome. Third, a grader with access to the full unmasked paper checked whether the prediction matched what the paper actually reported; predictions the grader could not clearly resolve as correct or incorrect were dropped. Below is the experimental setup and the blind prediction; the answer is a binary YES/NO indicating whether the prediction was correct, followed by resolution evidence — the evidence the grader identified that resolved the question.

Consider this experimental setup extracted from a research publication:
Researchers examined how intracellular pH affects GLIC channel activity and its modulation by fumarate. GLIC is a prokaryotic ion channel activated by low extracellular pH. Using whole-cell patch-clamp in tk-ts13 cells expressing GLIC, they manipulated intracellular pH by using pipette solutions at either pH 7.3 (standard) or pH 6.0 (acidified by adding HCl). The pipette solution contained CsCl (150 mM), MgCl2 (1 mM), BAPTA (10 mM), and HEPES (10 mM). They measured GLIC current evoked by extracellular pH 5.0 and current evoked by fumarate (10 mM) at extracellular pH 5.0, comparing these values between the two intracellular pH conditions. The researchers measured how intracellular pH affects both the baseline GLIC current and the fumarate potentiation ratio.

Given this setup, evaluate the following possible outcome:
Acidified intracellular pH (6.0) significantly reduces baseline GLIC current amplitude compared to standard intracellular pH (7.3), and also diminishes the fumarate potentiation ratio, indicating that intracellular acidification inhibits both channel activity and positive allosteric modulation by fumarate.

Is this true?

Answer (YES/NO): NO